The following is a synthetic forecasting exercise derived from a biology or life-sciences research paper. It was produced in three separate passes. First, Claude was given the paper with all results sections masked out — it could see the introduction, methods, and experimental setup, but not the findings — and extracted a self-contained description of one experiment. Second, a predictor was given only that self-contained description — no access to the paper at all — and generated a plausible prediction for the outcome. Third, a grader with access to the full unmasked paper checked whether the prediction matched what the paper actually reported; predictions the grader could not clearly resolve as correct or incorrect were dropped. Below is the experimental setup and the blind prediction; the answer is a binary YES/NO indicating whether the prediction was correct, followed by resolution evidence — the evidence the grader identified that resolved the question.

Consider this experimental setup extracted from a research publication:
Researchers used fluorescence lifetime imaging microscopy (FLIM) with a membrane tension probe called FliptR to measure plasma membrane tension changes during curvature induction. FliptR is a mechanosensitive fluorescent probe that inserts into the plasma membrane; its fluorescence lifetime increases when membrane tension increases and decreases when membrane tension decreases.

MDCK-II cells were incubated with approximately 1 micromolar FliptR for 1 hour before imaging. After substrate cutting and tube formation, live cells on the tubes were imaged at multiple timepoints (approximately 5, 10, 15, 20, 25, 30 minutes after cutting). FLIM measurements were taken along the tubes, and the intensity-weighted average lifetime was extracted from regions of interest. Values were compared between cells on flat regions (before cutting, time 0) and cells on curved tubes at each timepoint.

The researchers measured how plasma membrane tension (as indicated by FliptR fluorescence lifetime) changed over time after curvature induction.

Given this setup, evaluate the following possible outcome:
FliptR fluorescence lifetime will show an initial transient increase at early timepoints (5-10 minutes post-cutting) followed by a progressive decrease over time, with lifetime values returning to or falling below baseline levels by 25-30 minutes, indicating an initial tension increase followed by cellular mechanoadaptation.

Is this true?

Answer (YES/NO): NO